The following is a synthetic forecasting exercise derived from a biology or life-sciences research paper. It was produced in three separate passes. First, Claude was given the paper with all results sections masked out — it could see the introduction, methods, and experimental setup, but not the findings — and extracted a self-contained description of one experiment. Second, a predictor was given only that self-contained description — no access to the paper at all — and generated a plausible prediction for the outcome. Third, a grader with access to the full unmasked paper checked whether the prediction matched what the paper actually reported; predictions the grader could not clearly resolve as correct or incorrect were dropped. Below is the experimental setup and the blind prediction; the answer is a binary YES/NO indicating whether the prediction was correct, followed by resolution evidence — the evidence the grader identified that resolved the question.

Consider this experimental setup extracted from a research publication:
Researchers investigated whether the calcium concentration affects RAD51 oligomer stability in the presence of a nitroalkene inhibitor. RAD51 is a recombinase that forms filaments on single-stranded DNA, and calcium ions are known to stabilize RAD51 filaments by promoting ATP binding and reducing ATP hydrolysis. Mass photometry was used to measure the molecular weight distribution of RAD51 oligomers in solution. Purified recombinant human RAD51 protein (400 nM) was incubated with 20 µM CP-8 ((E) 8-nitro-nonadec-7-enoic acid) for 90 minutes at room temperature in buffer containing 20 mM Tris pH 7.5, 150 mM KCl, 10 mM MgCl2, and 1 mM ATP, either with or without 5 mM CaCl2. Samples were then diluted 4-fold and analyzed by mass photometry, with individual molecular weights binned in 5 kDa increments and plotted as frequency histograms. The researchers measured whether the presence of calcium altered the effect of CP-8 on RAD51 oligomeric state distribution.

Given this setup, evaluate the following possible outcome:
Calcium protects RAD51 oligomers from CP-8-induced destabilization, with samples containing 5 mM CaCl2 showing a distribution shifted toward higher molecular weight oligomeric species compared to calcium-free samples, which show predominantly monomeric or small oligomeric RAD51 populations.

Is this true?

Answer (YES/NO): NO